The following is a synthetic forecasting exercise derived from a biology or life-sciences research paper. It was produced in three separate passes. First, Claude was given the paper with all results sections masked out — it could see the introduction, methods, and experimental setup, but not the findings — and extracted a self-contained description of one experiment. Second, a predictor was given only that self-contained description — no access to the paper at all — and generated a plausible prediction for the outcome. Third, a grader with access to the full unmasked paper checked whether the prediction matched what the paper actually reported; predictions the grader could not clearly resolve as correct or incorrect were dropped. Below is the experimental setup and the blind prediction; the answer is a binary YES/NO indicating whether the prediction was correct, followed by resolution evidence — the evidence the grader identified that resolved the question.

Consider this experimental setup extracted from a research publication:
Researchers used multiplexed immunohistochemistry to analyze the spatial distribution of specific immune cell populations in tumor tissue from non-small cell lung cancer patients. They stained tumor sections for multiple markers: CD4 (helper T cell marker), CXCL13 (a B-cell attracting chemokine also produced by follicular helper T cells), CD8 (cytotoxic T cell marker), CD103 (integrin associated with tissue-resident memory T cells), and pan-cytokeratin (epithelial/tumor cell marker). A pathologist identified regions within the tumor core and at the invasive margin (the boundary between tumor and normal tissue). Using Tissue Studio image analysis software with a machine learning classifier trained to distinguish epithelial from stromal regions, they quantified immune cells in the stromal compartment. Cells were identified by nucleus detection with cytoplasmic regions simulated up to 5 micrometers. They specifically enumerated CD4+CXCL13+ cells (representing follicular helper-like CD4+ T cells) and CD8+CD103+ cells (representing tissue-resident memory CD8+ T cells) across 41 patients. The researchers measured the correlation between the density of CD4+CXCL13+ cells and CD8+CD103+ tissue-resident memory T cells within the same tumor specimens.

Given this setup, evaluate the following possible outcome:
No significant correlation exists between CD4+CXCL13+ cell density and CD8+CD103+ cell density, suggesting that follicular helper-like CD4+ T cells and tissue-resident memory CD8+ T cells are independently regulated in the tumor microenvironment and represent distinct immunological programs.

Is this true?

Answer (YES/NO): NO